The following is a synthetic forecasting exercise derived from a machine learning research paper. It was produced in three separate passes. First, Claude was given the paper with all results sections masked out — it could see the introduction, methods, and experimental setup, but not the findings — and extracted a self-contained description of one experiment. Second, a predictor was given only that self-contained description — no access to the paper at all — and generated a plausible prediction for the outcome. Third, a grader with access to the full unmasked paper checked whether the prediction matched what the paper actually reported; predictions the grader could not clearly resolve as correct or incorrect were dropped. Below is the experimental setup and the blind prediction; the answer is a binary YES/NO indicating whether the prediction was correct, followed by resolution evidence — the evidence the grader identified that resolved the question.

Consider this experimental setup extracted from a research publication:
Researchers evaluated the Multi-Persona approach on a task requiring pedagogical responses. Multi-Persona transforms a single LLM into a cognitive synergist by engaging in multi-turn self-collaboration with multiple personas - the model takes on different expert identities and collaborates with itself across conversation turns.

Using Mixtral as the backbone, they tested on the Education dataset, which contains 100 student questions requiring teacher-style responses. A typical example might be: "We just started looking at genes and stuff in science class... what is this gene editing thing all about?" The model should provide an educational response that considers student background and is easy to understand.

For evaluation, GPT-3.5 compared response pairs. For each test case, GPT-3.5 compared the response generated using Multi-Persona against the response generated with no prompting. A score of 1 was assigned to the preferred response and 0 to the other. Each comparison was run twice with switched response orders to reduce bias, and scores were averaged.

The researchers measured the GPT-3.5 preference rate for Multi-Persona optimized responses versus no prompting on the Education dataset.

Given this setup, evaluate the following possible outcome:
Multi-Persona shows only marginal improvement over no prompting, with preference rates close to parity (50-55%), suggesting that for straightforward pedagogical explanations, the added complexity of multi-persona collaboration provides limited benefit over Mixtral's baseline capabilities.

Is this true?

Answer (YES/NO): NO